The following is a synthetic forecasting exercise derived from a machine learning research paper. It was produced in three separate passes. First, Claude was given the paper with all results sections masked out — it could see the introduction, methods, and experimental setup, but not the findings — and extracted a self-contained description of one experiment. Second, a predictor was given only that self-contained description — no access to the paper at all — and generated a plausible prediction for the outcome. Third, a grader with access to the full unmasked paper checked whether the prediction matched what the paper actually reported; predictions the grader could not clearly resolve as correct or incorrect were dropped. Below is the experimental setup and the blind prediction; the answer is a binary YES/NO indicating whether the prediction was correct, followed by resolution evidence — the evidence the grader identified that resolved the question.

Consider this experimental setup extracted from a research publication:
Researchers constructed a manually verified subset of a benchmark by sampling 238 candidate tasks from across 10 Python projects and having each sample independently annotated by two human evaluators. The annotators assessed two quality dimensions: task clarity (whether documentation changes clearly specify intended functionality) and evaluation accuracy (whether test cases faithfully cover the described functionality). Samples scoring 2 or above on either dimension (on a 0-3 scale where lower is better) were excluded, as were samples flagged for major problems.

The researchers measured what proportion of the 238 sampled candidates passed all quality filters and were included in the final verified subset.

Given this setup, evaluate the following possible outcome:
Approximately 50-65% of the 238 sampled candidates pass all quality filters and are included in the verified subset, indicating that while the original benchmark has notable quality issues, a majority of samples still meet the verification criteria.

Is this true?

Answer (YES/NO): NO